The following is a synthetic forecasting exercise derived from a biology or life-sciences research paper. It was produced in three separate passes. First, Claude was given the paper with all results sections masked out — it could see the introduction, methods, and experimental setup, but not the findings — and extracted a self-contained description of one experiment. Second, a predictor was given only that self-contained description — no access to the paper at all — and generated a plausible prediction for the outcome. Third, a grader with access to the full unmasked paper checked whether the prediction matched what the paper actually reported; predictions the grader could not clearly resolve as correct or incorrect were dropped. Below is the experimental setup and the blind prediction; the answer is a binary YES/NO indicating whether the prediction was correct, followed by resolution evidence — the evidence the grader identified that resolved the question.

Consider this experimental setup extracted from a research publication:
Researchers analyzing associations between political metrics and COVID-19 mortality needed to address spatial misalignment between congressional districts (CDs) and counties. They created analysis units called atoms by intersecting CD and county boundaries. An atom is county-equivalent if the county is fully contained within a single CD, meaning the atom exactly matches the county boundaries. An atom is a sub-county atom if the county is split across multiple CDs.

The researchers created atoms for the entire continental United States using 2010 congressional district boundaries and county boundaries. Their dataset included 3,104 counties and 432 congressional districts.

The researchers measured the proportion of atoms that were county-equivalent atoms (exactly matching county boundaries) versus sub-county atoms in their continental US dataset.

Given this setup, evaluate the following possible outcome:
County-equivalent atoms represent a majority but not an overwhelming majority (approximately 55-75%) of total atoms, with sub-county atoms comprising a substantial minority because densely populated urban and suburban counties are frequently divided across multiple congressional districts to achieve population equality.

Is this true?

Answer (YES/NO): YES